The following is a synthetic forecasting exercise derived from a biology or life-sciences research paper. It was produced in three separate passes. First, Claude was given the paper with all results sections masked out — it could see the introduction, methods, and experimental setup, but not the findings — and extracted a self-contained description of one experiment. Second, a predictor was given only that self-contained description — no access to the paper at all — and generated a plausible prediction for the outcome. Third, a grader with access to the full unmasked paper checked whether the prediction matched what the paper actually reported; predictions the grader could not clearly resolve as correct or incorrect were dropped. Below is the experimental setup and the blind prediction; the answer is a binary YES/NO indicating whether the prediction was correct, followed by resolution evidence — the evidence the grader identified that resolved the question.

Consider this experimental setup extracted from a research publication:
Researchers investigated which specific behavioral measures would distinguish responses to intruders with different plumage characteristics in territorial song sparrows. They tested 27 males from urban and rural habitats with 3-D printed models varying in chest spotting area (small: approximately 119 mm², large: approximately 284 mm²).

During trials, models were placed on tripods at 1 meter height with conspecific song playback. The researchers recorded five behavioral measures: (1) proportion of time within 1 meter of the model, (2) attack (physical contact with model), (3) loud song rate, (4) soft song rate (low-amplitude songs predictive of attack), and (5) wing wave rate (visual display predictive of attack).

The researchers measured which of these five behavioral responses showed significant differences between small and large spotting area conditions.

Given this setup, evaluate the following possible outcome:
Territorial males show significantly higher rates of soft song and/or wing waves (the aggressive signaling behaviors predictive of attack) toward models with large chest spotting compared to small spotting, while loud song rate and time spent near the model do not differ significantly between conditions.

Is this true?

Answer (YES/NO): NO